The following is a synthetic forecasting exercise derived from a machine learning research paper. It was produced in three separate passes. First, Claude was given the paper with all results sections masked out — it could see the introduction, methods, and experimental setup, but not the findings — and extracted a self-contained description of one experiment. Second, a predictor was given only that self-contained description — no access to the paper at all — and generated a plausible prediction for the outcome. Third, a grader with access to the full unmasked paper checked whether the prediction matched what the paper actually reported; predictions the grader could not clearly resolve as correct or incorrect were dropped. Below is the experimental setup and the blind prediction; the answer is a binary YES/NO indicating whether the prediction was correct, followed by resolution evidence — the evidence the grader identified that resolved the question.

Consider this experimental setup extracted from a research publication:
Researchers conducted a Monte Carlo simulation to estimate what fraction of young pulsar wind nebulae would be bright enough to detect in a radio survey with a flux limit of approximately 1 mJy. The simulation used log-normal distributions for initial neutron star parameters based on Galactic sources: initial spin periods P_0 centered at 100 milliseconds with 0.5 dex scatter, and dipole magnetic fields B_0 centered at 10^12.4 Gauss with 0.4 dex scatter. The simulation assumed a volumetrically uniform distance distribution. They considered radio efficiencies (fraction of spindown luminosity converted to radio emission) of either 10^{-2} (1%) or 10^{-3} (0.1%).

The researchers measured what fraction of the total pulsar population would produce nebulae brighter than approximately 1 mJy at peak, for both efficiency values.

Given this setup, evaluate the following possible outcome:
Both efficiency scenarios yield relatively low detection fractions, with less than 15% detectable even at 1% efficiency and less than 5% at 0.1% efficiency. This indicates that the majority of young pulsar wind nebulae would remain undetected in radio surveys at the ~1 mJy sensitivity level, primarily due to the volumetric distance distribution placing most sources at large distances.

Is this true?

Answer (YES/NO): YES